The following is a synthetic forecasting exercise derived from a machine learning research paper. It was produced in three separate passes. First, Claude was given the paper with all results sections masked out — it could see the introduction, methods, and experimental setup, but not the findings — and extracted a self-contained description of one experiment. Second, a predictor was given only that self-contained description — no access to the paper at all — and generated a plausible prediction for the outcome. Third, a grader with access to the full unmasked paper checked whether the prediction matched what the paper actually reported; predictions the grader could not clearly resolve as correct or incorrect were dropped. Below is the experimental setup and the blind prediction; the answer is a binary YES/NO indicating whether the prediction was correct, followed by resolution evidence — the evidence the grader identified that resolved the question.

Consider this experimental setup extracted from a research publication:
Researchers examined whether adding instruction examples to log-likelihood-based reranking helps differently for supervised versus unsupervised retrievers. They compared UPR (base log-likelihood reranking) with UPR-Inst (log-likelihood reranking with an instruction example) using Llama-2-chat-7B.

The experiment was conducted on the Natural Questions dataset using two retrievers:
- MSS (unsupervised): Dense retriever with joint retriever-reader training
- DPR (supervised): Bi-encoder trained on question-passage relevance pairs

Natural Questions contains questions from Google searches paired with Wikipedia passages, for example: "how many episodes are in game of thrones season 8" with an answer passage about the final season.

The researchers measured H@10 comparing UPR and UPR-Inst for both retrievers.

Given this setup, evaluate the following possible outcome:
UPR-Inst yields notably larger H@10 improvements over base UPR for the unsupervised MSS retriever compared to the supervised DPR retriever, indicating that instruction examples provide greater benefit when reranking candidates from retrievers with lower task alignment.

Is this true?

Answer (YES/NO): NO